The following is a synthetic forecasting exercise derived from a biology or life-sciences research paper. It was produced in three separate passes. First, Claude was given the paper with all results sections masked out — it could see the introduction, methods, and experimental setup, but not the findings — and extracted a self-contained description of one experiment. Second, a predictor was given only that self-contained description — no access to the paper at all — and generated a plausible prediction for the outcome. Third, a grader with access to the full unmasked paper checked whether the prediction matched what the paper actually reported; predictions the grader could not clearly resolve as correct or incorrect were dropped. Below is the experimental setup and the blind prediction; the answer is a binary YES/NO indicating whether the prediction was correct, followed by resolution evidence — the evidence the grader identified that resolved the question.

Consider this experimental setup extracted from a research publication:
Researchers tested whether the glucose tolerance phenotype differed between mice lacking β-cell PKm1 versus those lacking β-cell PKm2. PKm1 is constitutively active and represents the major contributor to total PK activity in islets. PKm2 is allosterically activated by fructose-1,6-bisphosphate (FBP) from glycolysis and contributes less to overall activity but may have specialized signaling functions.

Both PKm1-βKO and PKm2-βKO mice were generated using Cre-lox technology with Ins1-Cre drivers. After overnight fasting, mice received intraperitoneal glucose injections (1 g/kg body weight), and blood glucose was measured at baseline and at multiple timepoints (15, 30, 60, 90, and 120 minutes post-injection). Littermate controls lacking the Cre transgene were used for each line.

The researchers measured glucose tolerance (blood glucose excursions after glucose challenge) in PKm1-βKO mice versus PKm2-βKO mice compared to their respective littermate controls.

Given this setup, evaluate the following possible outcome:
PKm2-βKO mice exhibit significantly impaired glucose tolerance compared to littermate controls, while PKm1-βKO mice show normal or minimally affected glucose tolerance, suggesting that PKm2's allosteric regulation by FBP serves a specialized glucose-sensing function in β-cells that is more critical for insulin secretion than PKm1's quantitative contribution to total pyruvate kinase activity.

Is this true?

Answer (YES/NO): NO